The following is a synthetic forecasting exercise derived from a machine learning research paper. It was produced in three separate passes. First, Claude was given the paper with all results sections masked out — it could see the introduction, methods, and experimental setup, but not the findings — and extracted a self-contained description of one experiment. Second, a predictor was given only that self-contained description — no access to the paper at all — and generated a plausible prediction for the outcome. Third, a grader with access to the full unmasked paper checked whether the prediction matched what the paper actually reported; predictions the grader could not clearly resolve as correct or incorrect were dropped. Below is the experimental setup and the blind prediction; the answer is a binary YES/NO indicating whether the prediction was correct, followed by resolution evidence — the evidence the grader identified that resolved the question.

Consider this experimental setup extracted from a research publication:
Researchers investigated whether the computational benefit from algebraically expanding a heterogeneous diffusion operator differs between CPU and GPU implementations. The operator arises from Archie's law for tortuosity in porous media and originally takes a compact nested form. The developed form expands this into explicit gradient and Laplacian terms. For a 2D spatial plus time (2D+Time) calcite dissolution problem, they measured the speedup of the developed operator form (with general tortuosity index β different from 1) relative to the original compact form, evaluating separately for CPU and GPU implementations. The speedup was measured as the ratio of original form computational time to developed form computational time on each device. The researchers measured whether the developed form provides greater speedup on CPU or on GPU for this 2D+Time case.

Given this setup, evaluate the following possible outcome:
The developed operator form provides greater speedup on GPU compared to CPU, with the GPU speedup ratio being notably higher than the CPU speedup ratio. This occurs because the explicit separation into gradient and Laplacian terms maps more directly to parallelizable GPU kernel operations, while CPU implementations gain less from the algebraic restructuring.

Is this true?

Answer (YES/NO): YES